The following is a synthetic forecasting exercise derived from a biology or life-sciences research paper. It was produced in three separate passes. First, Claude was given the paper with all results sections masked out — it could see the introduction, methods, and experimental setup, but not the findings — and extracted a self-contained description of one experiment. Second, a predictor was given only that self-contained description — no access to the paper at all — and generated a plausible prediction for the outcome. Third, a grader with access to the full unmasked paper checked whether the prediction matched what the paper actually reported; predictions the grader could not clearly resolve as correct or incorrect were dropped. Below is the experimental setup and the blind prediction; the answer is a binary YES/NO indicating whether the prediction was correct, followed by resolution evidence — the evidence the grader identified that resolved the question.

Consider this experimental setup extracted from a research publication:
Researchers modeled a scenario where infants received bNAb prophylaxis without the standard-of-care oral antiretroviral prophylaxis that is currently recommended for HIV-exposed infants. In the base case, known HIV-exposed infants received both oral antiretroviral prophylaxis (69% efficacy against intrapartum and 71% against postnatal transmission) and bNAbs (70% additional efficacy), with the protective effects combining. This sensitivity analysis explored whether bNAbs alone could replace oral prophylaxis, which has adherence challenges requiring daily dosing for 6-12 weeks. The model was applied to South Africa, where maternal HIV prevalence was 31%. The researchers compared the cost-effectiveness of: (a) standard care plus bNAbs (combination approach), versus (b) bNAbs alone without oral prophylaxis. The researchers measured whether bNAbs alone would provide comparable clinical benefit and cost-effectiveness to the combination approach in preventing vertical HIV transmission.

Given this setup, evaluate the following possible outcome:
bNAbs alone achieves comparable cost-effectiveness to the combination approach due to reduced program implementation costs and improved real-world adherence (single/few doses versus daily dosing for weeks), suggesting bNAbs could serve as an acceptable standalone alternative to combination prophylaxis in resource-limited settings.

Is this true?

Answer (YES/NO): NO